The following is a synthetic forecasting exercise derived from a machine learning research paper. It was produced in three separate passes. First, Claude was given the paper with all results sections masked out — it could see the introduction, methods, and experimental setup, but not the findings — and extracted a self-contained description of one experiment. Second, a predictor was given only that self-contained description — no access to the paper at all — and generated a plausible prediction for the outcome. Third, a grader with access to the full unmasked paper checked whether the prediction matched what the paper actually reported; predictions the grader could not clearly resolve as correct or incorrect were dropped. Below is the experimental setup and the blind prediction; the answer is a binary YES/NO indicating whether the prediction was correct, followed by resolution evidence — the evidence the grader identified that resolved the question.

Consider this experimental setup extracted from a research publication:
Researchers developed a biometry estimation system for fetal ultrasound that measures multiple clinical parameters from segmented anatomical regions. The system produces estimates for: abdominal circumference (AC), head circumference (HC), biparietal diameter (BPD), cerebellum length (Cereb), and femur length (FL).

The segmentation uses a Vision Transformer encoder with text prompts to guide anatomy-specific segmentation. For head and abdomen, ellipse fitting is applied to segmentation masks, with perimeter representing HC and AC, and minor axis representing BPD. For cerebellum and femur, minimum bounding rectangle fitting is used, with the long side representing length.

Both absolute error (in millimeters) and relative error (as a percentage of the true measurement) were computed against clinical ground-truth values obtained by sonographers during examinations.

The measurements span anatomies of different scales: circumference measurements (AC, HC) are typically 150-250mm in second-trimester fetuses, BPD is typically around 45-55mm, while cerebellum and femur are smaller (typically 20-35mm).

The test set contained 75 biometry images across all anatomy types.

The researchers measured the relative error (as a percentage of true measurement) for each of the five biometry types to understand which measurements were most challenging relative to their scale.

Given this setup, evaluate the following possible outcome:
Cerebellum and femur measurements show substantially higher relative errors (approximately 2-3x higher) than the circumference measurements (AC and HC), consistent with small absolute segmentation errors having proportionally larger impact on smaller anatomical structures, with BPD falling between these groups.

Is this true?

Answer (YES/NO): NO